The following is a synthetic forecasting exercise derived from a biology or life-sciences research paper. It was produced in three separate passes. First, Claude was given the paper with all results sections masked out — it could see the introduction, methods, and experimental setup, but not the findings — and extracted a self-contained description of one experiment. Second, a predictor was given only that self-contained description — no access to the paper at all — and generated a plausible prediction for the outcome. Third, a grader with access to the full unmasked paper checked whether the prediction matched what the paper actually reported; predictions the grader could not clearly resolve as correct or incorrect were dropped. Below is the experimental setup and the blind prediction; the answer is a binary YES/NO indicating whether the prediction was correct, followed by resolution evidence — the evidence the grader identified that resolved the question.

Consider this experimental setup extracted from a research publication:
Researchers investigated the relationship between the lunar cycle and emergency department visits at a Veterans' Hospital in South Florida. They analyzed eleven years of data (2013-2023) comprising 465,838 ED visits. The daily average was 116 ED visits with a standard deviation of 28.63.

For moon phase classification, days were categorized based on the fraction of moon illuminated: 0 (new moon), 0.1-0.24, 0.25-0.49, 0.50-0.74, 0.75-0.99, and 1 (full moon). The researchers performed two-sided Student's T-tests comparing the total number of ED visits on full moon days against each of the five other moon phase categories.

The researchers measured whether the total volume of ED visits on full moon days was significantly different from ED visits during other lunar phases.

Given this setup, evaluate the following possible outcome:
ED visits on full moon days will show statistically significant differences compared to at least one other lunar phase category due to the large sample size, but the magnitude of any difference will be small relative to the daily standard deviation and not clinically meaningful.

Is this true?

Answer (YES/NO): NO